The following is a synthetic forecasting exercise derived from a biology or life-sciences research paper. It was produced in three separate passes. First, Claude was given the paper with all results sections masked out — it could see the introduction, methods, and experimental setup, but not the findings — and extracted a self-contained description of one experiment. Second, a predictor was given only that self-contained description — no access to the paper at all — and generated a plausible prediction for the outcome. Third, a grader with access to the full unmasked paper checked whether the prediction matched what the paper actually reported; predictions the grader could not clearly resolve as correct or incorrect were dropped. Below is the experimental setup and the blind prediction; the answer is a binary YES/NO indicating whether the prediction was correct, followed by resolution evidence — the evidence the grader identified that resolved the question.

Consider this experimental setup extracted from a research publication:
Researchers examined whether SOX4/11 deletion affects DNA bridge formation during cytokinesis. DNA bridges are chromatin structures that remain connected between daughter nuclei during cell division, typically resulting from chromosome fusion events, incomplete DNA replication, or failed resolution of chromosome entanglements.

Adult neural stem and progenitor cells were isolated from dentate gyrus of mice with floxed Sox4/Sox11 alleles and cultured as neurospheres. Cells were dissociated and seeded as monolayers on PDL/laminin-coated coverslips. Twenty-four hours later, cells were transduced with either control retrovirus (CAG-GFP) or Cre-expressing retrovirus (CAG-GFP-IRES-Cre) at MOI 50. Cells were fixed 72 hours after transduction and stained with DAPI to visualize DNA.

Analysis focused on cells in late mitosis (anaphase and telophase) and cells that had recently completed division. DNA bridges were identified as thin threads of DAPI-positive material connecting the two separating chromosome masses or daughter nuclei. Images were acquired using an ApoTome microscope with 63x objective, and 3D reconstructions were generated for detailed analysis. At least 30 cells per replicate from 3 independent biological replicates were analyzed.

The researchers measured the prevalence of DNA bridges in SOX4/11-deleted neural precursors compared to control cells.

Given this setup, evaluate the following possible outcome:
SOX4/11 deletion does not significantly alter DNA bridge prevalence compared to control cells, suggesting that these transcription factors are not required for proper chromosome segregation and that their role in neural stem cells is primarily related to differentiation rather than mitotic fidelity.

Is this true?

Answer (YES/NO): NO